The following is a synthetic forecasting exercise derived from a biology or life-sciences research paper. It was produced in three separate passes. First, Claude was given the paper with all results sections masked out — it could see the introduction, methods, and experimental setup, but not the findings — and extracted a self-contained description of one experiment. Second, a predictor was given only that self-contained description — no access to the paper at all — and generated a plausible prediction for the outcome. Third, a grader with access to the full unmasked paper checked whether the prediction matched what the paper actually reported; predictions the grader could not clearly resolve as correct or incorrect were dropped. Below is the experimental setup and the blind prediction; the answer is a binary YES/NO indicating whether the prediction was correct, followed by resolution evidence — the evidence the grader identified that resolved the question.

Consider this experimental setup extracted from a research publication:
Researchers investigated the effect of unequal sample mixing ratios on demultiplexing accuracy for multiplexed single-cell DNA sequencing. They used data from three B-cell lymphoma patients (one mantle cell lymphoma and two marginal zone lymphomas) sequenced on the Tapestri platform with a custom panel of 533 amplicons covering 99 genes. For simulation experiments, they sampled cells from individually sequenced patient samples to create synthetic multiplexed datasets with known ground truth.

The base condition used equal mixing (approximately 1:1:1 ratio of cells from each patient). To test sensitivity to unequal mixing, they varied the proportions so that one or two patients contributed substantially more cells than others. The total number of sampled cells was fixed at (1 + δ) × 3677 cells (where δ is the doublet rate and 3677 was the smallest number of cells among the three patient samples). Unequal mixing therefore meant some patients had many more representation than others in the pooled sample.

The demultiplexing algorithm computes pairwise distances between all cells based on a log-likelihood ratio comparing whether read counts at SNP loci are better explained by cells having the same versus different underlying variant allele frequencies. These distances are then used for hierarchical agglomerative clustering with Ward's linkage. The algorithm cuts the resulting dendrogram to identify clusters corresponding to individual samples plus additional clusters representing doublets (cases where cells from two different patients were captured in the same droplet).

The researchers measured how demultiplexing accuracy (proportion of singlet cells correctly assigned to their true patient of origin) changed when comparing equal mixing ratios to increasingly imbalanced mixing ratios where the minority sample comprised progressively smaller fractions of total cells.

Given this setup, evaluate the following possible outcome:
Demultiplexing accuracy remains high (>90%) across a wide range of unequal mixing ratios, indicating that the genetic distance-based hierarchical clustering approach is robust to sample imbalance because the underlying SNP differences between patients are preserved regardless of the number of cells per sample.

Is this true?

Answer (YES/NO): YES